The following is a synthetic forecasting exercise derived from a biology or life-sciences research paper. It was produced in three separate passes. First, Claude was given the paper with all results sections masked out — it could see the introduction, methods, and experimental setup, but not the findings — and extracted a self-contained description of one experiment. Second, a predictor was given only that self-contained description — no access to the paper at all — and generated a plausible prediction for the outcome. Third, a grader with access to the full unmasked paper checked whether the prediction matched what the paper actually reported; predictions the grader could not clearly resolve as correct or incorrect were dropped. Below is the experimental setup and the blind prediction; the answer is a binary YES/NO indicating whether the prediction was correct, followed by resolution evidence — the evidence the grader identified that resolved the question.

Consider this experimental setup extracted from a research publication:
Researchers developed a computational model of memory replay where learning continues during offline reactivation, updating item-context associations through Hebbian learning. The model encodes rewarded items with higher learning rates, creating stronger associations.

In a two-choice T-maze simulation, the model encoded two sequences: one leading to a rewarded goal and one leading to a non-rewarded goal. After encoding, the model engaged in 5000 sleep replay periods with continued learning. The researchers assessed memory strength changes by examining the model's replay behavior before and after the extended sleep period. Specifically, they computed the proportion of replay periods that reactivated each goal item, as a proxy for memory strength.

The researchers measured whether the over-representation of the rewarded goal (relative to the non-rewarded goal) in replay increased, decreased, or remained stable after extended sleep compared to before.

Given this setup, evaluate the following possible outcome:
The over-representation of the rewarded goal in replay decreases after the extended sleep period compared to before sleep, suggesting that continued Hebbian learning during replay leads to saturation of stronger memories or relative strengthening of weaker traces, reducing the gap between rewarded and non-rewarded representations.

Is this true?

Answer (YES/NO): NO